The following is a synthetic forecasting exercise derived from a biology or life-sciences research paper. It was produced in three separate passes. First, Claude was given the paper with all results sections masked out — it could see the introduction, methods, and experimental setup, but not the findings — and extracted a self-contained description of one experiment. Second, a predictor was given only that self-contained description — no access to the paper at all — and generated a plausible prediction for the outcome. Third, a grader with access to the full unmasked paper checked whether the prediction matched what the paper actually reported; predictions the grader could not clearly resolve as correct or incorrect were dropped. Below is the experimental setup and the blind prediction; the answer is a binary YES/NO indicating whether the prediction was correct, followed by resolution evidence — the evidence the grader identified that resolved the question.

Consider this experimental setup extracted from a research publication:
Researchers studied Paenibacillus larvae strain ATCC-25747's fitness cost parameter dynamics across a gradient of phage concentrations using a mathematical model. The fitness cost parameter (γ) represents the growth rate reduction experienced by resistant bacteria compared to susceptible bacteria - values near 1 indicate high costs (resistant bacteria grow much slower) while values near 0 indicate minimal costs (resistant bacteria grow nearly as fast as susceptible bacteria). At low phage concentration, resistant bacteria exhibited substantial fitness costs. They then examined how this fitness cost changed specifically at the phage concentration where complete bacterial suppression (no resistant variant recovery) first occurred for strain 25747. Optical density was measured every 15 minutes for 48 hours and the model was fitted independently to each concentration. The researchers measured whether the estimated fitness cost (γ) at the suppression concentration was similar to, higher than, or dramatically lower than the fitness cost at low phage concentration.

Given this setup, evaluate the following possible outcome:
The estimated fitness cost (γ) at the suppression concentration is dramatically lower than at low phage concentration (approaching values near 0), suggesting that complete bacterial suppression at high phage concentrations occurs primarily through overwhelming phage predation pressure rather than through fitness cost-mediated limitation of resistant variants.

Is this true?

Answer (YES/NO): YES